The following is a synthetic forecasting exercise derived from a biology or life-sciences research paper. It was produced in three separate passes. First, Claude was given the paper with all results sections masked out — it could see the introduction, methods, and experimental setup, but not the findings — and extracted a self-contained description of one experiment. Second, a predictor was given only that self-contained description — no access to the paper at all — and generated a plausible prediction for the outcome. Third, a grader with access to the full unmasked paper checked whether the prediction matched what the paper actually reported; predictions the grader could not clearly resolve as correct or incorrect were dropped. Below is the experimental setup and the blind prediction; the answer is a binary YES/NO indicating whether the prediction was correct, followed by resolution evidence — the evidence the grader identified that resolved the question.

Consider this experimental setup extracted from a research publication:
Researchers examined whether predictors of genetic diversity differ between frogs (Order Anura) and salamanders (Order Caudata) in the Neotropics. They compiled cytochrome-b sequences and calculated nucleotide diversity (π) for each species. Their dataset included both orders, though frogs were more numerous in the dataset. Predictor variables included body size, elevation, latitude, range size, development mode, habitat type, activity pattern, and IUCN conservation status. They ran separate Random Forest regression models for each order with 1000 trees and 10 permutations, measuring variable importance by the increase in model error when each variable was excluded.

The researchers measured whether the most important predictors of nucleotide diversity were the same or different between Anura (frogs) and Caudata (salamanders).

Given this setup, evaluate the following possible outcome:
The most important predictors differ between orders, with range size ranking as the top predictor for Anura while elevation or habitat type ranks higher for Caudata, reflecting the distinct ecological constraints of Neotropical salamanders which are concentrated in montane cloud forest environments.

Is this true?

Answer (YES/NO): YES